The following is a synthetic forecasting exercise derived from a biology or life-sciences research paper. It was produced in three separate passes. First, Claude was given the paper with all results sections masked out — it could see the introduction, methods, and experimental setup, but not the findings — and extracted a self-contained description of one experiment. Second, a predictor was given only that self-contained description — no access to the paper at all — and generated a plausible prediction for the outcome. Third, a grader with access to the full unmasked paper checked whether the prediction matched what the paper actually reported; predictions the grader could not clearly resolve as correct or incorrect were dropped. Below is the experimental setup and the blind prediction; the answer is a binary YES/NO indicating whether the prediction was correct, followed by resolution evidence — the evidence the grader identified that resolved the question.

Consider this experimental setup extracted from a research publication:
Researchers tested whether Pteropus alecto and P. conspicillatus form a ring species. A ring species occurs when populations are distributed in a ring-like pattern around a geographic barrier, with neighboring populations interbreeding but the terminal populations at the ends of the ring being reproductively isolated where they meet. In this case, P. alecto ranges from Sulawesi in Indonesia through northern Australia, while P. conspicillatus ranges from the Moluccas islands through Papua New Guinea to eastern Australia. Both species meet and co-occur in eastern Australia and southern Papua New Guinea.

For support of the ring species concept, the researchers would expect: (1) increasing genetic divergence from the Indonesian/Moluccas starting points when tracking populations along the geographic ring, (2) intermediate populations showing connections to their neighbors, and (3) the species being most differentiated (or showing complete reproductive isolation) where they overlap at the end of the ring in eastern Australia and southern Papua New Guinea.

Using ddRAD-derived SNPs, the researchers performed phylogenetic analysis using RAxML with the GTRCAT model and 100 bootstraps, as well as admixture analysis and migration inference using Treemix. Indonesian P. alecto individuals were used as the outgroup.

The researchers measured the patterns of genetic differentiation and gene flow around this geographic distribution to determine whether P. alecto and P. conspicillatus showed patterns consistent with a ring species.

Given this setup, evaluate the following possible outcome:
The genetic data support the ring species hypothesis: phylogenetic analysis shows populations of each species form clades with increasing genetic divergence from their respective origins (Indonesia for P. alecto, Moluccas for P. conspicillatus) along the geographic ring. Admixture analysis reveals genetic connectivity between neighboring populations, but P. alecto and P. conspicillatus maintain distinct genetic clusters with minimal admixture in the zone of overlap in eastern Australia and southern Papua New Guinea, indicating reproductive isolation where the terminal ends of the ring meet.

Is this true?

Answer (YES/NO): NO